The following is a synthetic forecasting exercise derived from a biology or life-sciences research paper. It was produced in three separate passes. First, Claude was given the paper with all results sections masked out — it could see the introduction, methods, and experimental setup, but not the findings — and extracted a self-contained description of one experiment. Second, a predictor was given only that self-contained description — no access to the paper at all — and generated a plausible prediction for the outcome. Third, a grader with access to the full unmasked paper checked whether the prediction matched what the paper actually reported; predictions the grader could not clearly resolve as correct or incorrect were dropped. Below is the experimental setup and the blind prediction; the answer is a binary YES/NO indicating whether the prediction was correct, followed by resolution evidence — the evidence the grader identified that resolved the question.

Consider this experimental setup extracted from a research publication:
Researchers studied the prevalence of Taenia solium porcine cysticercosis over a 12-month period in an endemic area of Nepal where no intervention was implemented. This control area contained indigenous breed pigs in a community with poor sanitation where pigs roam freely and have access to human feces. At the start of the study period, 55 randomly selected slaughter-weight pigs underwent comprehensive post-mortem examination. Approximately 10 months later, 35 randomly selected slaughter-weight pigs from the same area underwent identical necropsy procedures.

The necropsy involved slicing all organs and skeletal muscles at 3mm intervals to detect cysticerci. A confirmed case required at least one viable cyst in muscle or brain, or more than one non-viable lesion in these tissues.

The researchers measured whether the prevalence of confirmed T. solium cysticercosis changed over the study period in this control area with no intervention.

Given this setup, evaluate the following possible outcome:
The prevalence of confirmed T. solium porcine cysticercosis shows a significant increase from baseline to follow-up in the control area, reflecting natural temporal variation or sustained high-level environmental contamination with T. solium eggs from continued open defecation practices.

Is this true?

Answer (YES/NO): NO